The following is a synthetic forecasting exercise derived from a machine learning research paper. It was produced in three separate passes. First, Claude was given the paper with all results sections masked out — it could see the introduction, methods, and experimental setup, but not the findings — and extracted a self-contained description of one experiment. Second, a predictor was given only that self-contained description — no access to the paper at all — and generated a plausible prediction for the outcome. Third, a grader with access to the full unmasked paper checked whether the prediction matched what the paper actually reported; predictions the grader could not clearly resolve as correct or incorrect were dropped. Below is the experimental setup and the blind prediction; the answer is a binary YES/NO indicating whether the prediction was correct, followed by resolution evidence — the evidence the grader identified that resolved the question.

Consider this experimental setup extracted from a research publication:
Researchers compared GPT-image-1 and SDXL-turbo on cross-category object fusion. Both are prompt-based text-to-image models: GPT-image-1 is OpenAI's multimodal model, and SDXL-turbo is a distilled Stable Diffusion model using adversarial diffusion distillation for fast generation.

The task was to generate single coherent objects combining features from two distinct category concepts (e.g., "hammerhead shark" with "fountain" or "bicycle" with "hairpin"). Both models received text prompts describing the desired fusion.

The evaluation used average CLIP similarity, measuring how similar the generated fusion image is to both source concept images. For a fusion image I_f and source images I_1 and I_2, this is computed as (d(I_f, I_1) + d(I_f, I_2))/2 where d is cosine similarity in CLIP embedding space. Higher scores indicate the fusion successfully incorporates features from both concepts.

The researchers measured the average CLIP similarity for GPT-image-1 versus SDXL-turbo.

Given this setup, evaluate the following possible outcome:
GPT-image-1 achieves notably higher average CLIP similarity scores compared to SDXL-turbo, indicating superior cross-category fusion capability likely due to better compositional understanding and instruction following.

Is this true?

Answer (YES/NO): NO